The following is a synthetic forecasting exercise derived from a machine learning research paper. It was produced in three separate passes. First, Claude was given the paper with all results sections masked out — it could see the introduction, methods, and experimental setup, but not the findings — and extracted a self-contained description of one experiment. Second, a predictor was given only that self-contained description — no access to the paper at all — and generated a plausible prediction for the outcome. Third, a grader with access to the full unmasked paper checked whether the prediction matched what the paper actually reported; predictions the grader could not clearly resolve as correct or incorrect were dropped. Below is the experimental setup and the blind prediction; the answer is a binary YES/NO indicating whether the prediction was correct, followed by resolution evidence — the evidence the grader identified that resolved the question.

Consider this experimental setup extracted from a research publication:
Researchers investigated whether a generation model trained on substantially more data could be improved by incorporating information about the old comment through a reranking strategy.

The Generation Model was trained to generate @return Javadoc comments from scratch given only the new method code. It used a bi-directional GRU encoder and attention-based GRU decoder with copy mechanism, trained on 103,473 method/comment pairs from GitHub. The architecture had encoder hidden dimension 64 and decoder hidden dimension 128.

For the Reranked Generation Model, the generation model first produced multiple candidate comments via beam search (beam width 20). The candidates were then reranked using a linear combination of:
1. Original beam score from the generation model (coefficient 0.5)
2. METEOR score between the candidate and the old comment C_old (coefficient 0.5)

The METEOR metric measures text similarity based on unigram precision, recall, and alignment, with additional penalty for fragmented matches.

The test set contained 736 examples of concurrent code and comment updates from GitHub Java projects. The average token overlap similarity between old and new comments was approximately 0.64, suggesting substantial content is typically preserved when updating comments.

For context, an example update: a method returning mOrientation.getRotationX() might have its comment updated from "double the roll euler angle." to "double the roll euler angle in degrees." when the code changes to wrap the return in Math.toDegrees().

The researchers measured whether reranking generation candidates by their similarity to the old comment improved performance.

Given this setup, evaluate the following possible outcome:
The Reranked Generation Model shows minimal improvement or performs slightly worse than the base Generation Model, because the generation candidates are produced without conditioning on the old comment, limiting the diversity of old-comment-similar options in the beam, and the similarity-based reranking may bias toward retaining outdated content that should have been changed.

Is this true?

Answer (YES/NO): NO